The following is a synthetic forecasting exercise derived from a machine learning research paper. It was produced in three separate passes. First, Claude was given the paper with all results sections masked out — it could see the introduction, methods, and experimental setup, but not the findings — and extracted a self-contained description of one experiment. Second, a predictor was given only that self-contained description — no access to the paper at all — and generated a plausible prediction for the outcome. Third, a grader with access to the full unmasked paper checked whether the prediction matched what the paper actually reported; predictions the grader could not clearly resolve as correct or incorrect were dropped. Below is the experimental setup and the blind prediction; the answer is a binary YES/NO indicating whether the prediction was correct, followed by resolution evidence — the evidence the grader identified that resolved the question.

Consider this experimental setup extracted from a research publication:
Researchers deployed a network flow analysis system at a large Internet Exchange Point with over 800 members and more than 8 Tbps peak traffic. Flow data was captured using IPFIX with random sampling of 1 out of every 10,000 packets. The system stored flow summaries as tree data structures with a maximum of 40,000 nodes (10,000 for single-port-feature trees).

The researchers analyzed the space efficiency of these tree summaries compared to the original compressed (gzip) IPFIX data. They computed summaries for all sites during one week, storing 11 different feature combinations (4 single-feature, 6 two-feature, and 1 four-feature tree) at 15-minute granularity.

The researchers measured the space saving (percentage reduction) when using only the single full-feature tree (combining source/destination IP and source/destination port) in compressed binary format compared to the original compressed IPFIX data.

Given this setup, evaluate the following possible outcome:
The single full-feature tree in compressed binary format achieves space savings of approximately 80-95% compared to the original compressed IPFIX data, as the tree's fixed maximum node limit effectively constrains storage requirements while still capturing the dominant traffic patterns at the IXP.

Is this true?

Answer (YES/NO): NO